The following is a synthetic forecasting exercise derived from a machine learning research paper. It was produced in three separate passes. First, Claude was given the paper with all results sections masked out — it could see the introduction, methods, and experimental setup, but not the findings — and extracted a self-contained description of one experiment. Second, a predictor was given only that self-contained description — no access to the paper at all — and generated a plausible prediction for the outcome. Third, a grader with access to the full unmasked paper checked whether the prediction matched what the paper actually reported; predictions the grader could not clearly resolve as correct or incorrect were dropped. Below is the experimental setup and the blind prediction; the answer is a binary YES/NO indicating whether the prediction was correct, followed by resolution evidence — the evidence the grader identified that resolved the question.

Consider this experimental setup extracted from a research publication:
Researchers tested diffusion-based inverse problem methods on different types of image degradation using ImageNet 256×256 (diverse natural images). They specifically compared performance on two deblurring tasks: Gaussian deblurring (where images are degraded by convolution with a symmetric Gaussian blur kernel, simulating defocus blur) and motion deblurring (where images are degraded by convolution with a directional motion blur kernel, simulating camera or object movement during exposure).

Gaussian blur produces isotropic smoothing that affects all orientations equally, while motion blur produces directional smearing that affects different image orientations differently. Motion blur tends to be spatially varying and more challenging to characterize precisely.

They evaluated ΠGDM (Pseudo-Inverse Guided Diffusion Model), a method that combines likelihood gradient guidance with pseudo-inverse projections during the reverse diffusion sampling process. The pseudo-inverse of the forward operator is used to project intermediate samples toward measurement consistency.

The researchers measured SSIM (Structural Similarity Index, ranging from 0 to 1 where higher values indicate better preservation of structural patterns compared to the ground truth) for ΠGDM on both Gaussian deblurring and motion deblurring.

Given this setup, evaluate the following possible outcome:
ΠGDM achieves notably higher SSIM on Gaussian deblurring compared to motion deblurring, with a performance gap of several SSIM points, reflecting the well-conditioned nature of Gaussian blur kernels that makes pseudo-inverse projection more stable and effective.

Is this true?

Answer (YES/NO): YES